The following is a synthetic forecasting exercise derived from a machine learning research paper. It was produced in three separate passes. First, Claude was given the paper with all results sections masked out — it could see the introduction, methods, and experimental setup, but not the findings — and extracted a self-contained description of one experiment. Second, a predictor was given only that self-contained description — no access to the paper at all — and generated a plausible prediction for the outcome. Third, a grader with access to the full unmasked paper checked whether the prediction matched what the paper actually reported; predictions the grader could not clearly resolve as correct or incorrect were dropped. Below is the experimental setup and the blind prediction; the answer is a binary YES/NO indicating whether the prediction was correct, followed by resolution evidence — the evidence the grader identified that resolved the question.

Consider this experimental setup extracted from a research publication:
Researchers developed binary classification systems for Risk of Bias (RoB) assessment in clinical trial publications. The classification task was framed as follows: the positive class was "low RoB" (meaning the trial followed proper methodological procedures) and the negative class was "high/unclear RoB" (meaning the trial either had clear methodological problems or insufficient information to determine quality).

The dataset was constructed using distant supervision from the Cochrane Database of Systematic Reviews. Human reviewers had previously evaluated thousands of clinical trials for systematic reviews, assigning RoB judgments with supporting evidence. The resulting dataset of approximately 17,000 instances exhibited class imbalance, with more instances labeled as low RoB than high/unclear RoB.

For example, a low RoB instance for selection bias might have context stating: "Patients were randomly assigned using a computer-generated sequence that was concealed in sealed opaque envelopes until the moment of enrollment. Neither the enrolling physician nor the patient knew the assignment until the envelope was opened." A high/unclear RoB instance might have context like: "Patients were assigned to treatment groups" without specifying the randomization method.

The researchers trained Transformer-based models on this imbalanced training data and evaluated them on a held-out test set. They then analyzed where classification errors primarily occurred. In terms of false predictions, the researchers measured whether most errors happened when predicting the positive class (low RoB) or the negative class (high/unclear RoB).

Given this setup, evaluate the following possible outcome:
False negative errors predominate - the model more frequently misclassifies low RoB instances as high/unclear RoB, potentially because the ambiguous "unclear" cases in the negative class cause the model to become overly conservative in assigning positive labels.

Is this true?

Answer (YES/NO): NO